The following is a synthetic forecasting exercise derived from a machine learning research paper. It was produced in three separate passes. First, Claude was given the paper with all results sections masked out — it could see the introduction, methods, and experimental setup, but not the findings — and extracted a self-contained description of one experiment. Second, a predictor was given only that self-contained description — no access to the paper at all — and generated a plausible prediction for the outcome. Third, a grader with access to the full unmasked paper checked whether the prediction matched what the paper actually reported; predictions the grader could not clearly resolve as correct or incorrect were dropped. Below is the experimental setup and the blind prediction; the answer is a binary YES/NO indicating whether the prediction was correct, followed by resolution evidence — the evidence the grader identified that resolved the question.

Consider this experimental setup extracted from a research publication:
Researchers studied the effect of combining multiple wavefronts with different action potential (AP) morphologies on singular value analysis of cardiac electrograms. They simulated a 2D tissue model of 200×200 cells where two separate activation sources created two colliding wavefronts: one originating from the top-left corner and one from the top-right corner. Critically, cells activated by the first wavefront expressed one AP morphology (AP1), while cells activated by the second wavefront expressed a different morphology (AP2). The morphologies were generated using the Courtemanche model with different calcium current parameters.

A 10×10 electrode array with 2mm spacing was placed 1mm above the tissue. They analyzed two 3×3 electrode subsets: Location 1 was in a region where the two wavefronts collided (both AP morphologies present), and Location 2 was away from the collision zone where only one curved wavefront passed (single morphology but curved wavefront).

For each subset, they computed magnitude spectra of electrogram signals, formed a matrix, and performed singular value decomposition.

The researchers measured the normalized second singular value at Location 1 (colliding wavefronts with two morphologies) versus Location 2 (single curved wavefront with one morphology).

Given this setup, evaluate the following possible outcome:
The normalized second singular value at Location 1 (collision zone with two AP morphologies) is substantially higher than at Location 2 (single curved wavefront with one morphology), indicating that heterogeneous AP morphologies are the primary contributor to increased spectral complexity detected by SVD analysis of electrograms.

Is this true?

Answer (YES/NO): NO